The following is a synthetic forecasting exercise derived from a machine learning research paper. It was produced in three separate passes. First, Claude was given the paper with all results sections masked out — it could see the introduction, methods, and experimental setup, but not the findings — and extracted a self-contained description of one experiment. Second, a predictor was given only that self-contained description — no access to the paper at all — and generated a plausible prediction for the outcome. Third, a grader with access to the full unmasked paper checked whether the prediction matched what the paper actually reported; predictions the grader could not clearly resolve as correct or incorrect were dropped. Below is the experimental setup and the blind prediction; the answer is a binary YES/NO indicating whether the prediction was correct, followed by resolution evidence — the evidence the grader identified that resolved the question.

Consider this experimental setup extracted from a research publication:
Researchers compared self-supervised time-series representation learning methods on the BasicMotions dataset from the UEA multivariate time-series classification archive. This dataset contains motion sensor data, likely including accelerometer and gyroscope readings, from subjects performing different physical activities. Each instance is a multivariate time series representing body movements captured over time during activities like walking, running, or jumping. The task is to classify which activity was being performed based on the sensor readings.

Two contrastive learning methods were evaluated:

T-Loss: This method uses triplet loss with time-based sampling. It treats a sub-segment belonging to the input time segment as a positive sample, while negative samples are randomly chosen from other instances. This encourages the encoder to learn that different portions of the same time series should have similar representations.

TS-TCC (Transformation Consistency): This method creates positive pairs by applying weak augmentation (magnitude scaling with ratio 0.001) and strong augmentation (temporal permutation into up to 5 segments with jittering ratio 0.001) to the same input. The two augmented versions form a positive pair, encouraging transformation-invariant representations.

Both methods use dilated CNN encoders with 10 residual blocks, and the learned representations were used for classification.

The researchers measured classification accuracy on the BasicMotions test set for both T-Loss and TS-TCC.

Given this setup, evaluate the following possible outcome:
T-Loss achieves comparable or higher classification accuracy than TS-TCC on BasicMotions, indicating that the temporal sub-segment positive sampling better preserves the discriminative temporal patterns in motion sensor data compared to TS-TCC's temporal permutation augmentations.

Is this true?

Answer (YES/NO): NO